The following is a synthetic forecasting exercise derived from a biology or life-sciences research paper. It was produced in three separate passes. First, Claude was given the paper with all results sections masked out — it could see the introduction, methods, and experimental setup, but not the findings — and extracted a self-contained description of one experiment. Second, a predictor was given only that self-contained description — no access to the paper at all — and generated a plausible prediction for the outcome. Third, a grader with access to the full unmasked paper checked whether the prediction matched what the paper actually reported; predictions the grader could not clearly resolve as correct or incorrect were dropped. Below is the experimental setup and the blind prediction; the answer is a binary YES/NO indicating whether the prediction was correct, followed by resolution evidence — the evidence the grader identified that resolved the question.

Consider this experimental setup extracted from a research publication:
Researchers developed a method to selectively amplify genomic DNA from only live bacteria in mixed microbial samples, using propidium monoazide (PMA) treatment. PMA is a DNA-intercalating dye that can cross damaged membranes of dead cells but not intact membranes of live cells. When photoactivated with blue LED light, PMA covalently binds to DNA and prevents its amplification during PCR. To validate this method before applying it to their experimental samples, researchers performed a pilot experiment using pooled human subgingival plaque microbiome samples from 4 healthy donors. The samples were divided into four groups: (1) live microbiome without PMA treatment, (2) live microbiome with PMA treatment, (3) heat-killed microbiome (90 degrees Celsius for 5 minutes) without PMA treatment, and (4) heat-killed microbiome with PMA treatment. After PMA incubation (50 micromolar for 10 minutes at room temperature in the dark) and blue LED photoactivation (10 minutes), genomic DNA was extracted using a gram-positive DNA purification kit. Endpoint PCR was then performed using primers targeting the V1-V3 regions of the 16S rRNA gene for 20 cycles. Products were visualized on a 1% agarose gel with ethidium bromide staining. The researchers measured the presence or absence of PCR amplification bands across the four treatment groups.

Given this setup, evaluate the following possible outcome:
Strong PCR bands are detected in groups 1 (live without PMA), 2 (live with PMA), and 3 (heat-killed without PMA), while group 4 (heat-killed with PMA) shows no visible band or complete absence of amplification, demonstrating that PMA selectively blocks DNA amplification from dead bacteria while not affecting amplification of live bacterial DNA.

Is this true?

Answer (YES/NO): YES